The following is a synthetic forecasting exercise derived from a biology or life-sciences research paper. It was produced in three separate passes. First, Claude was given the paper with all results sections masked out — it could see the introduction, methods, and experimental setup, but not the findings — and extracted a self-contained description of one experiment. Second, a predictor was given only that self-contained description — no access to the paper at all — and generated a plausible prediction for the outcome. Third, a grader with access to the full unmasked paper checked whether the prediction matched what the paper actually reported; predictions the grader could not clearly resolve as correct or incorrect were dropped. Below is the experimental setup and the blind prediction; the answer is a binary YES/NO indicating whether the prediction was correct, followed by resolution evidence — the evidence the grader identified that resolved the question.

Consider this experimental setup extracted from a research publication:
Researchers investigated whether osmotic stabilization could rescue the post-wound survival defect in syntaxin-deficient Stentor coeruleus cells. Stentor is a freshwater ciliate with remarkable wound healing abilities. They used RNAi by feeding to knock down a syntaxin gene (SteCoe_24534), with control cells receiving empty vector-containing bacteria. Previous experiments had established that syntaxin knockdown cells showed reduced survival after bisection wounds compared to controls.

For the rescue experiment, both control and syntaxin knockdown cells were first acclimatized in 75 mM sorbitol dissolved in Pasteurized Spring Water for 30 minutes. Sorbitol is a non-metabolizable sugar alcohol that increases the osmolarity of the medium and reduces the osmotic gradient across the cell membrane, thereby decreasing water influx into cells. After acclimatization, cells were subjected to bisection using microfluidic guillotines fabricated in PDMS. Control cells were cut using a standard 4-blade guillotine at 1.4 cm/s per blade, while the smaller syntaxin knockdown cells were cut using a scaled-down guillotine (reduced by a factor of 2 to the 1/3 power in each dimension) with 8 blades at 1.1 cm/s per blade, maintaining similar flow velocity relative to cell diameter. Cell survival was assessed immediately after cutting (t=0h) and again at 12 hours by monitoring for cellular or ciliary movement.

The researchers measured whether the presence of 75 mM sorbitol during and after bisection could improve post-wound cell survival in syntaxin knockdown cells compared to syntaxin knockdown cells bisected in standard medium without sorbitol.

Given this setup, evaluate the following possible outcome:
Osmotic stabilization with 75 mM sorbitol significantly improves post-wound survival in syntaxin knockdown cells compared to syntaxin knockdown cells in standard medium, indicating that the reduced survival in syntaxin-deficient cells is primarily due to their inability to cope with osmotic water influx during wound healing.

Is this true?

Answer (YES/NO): NO